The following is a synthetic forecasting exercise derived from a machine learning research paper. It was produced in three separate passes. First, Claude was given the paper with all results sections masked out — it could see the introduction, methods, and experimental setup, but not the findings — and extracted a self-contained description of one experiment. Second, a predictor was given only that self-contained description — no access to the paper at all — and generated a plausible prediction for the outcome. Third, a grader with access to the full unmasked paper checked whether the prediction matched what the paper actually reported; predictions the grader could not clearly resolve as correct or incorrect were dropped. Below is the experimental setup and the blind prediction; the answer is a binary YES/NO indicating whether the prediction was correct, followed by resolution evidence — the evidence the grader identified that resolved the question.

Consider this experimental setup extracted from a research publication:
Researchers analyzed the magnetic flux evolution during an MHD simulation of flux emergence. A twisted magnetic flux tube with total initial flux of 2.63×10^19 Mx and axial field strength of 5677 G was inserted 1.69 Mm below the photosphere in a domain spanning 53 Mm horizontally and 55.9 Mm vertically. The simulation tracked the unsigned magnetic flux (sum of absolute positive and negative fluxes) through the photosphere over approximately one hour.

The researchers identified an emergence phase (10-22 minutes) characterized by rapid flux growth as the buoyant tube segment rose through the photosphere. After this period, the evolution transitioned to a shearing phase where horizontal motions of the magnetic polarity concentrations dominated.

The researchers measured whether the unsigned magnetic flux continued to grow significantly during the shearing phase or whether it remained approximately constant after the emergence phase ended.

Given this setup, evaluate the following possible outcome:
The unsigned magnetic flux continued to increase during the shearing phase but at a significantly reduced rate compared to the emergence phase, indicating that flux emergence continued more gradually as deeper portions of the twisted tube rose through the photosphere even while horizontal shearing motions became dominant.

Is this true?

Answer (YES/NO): YES